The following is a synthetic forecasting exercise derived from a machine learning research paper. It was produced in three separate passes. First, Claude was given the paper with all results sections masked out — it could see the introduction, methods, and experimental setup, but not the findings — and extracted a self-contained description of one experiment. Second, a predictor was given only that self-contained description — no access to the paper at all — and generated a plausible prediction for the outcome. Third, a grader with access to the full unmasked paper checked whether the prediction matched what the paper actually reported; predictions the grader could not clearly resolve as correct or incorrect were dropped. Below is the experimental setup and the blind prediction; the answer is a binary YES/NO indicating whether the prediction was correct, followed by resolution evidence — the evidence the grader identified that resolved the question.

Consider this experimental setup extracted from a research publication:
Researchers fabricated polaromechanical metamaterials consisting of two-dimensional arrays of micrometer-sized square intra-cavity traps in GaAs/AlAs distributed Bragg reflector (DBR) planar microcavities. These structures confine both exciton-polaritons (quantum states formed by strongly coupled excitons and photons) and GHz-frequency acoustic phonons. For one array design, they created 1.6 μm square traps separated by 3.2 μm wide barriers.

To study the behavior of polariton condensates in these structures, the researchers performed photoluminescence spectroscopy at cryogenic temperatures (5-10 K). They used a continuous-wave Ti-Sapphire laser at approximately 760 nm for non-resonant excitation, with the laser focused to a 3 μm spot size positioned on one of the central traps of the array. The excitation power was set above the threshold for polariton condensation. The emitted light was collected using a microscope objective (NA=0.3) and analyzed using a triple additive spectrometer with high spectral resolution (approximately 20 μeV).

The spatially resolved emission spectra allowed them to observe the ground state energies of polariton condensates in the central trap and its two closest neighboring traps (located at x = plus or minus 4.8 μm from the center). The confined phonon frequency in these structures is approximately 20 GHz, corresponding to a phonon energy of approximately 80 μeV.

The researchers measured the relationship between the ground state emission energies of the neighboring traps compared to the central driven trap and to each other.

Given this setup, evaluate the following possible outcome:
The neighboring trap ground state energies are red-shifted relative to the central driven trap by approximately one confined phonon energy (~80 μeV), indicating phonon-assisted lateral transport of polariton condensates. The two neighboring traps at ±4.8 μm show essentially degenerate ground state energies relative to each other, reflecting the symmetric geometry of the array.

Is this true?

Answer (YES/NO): NO